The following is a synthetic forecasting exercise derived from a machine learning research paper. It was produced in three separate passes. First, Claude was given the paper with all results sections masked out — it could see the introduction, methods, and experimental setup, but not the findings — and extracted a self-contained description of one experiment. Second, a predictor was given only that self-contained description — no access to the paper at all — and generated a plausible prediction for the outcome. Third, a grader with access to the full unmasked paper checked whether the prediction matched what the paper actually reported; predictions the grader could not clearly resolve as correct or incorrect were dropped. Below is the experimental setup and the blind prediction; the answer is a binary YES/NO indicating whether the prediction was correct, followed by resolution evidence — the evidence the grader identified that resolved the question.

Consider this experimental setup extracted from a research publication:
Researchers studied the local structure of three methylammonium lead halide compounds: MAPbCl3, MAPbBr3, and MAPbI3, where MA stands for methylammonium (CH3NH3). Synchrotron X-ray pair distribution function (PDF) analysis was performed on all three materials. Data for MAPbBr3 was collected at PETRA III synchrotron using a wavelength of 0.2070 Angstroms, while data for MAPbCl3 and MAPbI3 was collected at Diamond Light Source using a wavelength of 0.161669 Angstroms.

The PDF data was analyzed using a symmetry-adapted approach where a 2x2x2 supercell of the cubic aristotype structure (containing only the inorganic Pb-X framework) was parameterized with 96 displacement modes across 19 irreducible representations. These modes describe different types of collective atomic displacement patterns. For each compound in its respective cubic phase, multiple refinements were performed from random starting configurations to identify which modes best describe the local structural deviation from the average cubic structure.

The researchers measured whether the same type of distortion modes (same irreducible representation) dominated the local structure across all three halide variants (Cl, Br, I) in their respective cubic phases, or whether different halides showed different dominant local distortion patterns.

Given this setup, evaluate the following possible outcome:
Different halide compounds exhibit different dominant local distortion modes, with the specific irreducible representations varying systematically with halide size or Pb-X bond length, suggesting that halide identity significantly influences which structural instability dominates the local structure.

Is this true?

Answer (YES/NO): NO